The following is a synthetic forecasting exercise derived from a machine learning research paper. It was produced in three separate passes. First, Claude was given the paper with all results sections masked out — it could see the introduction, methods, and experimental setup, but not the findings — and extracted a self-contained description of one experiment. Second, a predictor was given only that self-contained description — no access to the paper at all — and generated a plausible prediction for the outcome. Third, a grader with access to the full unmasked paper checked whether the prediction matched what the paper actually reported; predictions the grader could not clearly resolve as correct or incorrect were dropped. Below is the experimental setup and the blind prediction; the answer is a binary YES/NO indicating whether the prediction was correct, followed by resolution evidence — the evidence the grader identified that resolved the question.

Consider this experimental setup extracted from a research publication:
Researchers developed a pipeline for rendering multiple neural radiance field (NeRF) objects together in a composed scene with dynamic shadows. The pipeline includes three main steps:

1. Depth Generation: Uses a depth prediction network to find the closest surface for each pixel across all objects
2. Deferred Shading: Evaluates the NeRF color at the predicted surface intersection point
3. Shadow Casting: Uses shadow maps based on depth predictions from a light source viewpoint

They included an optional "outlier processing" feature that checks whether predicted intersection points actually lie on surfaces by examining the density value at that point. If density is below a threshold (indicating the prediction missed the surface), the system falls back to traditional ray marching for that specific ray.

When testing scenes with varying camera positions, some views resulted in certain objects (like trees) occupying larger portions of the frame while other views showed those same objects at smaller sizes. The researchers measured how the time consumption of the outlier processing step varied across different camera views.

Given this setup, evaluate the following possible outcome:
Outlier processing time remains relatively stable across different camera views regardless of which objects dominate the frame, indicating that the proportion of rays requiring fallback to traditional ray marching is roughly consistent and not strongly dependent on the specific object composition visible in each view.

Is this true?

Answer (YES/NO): NO